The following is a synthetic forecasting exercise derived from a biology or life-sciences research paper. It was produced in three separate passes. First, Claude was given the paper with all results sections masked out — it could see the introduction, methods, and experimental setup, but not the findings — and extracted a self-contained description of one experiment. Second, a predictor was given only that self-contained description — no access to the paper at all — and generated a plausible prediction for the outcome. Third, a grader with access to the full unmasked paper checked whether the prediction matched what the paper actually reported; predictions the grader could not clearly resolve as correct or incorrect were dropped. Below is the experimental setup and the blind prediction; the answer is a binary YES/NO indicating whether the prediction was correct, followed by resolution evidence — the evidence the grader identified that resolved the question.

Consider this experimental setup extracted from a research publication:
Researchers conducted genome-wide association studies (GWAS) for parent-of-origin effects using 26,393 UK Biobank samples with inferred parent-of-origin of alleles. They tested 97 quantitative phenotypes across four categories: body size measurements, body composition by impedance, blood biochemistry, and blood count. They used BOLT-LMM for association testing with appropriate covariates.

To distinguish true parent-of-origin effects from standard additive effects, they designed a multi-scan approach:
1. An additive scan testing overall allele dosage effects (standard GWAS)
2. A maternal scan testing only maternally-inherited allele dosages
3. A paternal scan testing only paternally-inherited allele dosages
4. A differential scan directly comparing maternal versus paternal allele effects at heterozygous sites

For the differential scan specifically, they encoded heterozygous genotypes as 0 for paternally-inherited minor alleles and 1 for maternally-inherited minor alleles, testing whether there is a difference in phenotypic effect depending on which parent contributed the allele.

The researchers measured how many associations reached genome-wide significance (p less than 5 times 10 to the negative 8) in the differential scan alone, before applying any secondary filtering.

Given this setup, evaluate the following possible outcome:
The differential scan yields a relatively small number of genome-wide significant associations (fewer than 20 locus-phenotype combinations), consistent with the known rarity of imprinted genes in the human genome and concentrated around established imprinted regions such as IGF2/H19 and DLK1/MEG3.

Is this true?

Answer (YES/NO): NO